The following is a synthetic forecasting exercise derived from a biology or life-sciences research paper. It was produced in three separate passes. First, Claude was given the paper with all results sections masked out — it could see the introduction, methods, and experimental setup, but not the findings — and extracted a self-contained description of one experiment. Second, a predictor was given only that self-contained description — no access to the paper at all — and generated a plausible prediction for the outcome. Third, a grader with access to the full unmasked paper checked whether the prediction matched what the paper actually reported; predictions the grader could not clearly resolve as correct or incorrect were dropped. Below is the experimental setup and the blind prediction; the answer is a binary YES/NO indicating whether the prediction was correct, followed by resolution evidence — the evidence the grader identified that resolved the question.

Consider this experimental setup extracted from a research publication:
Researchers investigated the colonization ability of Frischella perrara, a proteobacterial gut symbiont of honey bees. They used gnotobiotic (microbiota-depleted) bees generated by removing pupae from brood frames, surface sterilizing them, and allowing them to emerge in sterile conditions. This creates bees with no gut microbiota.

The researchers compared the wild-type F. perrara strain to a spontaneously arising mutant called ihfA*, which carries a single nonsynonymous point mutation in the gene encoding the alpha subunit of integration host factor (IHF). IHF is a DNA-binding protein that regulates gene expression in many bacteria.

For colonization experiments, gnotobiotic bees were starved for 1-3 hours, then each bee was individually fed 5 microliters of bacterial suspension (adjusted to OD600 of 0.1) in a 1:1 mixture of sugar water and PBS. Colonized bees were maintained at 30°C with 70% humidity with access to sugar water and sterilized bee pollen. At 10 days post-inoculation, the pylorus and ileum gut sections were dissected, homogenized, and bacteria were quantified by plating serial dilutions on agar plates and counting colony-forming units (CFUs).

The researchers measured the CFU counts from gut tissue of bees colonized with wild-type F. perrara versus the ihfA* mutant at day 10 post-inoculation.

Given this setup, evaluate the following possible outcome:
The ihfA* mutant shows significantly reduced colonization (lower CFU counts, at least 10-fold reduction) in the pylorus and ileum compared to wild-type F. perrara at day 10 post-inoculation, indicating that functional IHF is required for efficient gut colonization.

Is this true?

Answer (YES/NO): YES